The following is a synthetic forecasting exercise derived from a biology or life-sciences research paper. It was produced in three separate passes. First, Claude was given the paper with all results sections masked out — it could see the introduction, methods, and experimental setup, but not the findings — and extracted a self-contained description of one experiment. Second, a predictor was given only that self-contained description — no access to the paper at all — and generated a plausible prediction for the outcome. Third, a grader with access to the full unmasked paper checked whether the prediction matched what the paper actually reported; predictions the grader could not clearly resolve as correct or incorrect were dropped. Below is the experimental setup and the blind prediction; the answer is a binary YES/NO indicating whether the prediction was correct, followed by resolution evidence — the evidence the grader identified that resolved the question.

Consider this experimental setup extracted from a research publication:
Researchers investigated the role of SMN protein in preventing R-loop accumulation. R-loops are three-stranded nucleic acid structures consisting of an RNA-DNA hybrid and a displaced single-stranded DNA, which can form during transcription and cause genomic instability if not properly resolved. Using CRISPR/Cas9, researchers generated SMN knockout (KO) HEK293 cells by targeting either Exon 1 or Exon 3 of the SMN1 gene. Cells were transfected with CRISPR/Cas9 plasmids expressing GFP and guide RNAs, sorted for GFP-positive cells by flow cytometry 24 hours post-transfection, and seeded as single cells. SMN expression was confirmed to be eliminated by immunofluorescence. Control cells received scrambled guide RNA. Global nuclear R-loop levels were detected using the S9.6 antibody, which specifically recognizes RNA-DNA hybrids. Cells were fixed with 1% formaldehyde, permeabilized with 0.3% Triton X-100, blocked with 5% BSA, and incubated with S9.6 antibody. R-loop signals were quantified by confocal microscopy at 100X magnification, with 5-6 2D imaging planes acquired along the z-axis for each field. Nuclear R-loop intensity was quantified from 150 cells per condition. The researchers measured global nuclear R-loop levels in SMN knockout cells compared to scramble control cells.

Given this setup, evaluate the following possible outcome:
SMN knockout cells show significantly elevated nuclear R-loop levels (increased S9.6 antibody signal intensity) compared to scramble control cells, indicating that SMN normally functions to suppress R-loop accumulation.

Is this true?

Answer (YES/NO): YES